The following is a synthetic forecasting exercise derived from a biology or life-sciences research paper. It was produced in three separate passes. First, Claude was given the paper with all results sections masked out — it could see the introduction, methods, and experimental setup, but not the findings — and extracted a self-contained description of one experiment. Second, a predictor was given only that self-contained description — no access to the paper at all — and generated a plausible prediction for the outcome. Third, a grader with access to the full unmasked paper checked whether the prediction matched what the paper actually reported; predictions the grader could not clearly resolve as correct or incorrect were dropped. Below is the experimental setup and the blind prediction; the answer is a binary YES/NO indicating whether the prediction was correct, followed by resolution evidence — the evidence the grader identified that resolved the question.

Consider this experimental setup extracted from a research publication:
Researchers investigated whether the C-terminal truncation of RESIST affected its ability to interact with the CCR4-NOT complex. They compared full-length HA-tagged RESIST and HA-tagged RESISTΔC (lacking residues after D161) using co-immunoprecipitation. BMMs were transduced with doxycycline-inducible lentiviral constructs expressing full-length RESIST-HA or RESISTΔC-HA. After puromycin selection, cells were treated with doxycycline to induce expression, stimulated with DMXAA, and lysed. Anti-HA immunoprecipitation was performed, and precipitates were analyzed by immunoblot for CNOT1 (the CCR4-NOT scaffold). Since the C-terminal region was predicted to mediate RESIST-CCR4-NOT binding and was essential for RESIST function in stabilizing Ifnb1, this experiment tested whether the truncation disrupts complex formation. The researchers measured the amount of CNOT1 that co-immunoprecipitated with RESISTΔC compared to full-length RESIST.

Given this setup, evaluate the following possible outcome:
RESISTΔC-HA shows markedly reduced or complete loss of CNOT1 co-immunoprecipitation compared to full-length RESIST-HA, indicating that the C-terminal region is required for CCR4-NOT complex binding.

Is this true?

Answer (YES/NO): NO